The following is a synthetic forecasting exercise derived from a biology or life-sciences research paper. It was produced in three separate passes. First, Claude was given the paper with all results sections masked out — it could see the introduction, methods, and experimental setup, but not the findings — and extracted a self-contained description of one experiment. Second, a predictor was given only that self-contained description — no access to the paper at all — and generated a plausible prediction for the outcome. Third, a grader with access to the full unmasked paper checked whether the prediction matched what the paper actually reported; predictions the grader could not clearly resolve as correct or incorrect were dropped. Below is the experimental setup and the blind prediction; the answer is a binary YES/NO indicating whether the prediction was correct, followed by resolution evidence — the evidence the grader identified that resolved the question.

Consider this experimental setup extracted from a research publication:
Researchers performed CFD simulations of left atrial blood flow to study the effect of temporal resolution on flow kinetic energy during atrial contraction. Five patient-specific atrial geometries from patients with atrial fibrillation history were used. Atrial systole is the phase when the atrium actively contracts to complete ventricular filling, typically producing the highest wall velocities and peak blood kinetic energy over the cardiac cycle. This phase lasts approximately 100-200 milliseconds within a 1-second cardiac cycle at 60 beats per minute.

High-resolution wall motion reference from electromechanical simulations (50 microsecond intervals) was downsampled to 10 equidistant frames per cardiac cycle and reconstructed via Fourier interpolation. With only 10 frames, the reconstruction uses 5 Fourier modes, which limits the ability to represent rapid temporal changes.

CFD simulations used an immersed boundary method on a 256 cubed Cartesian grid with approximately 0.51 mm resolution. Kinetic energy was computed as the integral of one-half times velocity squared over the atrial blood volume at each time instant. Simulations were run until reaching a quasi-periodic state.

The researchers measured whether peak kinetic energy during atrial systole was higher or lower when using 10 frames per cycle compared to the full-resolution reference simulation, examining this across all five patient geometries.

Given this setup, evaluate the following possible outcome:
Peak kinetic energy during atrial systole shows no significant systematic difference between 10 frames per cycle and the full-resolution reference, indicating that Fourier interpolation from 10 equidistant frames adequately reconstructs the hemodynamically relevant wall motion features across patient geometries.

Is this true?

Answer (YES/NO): NO